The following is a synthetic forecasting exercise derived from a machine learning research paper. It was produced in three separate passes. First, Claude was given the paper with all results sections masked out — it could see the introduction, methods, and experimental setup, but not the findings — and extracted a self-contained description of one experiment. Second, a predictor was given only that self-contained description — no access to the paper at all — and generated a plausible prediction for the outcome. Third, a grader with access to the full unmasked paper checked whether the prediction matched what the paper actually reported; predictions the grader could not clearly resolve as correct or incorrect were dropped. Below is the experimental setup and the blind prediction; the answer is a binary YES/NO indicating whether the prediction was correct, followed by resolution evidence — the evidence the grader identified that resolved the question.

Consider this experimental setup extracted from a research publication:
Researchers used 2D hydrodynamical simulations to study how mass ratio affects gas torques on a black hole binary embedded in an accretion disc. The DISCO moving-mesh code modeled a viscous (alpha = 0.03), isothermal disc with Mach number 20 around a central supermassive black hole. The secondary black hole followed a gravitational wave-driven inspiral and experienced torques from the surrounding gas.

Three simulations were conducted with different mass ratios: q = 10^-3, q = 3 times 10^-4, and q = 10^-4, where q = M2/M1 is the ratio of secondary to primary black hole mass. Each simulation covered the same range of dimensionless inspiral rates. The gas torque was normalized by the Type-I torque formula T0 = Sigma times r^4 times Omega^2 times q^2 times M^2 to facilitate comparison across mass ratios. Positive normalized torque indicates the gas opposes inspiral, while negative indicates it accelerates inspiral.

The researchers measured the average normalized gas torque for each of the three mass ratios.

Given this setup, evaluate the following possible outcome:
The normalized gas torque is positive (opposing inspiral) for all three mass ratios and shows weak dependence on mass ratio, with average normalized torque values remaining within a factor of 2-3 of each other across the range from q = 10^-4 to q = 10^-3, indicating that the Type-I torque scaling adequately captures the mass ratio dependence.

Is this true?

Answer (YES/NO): NO